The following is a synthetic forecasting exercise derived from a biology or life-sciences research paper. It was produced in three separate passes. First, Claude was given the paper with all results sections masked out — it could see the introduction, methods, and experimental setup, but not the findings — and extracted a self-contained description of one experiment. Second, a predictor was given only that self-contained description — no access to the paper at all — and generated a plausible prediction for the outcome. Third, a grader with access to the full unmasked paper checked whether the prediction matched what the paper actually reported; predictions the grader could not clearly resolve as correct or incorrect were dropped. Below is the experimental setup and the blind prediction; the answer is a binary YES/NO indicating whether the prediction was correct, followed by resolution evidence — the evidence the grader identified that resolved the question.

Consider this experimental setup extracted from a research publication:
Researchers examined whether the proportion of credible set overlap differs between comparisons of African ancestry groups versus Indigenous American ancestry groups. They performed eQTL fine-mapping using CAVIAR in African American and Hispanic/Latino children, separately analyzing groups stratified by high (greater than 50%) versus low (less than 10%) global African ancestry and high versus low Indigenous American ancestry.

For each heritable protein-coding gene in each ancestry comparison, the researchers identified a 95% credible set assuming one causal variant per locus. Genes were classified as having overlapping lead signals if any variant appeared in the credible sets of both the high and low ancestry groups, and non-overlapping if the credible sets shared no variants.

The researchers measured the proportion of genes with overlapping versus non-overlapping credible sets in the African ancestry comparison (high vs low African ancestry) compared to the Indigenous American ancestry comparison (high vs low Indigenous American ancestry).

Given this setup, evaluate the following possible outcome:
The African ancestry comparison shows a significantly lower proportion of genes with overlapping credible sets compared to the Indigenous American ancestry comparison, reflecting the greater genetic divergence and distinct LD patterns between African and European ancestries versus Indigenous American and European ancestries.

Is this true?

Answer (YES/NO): YES